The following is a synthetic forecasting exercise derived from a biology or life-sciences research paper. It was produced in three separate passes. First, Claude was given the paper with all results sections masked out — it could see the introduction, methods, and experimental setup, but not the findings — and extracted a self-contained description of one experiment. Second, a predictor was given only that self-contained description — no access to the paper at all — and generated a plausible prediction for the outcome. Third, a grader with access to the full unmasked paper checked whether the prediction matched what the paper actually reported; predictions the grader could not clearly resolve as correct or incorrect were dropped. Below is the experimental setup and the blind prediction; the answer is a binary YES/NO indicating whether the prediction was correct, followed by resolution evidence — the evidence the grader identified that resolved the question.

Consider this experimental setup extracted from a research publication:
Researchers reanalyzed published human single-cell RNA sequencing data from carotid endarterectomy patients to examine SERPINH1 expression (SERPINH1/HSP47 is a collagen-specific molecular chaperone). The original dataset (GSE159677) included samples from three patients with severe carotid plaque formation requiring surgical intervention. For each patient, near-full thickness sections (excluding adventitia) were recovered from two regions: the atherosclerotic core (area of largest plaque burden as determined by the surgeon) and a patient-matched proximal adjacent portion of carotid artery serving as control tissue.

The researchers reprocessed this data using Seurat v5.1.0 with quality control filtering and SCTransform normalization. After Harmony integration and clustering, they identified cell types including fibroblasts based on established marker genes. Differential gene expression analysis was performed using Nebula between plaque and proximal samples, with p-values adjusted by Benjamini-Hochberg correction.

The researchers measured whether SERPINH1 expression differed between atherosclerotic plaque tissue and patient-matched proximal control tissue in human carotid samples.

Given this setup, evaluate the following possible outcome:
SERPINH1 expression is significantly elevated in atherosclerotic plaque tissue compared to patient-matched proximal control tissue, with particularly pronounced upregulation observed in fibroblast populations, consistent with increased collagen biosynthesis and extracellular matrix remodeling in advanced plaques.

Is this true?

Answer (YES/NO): NO